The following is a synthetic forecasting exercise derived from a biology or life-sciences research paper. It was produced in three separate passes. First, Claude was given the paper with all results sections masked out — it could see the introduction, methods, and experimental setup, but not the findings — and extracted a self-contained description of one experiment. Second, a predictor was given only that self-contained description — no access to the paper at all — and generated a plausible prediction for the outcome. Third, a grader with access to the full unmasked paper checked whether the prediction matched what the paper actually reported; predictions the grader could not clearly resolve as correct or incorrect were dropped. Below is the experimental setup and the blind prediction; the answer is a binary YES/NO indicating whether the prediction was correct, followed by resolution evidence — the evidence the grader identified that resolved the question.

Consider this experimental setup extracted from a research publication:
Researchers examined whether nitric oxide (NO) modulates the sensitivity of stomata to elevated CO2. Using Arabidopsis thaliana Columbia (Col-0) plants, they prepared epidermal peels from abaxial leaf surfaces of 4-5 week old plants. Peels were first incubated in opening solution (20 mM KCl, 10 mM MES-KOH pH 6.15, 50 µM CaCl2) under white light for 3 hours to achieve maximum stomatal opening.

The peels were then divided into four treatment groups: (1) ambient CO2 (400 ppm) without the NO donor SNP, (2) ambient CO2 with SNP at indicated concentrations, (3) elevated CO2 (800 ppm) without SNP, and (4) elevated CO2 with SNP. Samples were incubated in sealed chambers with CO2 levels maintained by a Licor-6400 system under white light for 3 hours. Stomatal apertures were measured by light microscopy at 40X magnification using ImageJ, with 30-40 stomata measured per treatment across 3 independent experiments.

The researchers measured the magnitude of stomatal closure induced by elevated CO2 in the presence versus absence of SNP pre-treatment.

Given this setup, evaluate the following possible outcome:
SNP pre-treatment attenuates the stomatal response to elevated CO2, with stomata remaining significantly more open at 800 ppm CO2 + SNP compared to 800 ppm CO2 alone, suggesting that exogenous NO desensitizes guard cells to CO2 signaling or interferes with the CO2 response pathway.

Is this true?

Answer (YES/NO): NO